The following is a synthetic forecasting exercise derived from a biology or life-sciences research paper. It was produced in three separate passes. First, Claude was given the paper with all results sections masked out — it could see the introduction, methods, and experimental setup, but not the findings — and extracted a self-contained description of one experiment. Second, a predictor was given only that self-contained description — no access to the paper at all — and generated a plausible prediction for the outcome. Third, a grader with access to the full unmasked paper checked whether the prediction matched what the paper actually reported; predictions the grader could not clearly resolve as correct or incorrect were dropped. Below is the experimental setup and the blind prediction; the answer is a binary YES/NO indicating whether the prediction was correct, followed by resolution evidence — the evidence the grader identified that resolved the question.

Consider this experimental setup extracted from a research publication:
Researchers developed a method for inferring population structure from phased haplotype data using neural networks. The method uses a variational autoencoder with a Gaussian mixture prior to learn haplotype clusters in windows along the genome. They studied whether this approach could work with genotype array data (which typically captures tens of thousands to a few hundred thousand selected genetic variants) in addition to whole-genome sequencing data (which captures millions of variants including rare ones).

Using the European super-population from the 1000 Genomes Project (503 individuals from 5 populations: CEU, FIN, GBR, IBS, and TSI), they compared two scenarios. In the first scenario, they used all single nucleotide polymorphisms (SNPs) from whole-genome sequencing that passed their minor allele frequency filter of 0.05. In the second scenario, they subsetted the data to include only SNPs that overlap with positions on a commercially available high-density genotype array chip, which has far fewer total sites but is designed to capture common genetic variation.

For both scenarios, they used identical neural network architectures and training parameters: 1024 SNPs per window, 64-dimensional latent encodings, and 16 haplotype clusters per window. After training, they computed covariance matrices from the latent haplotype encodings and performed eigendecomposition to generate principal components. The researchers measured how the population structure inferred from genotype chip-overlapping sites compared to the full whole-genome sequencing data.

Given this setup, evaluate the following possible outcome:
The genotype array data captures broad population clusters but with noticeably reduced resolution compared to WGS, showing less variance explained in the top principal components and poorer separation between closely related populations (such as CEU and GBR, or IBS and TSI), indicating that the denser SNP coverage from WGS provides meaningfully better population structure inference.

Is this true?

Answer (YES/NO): NO